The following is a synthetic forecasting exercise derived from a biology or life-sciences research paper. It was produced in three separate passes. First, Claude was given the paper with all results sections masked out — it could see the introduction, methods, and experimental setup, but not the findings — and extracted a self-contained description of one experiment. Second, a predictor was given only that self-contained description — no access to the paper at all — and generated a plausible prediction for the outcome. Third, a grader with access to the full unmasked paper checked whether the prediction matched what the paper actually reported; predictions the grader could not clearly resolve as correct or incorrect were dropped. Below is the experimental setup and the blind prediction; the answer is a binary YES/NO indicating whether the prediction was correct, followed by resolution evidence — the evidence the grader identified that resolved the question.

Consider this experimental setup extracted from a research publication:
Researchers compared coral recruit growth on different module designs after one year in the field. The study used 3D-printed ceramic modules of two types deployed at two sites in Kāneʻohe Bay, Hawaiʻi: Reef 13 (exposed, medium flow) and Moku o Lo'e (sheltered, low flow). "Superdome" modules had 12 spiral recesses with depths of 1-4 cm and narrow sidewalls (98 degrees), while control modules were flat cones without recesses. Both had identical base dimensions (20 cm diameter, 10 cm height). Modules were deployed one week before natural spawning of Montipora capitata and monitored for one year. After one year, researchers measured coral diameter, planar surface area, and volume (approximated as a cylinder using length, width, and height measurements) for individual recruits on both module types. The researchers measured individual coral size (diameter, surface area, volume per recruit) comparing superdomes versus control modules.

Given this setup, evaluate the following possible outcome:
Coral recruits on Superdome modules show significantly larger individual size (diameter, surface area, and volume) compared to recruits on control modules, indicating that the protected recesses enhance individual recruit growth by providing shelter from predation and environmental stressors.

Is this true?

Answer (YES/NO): NO